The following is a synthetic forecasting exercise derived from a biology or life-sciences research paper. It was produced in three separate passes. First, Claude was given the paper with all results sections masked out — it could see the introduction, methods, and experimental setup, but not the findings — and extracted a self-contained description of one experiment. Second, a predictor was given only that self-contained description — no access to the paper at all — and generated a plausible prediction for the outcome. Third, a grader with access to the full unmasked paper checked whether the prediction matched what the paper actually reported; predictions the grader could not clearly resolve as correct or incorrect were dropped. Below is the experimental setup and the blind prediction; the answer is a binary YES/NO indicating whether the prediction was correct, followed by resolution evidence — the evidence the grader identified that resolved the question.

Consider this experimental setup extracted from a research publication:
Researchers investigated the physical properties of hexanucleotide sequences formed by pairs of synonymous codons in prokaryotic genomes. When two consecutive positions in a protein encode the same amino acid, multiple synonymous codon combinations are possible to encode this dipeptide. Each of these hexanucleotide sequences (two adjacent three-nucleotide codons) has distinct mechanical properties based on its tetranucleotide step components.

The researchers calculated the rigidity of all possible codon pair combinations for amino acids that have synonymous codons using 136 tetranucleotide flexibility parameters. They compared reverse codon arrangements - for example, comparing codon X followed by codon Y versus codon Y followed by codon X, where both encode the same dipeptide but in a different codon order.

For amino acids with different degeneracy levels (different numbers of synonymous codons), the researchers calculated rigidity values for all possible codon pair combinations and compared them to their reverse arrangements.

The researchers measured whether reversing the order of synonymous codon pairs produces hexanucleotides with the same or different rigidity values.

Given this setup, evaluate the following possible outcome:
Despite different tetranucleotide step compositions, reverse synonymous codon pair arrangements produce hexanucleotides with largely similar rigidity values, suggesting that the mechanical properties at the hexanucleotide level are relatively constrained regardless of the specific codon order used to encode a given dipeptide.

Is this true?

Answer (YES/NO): NO